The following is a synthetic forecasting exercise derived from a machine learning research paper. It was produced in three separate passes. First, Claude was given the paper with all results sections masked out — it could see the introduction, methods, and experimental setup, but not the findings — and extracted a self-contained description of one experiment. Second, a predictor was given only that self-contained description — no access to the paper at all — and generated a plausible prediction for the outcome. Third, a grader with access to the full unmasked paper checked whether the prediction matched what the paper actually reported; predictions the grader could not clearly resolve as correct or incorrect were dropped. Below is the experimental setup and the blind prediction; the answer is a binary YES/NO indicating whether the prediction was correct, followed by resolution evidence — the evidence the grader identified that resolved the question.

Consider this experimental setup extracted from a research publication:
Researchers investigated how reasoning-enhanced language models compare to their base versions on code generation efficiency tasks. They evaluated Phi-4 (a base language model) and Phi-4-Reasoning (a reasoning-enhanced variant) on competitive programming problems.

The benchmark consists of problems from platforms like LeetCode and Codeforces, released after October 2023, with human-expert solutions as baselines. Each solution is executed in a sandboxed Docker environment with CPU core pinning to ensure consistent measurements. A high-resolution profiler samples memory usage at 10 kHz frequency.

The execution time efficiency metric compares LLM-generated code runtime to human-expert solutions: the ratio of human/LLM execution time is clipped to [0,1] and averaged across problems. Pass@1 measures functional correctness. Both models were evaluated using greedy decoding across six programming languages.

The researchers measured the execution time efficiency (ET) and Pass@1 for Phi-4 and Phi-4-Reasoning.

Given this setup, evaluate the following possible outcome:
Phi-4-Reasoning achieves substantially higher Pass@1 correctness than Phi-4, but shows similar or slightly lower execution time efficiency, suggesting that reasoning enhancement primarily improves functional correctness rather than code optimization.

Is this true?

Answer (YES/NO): NO